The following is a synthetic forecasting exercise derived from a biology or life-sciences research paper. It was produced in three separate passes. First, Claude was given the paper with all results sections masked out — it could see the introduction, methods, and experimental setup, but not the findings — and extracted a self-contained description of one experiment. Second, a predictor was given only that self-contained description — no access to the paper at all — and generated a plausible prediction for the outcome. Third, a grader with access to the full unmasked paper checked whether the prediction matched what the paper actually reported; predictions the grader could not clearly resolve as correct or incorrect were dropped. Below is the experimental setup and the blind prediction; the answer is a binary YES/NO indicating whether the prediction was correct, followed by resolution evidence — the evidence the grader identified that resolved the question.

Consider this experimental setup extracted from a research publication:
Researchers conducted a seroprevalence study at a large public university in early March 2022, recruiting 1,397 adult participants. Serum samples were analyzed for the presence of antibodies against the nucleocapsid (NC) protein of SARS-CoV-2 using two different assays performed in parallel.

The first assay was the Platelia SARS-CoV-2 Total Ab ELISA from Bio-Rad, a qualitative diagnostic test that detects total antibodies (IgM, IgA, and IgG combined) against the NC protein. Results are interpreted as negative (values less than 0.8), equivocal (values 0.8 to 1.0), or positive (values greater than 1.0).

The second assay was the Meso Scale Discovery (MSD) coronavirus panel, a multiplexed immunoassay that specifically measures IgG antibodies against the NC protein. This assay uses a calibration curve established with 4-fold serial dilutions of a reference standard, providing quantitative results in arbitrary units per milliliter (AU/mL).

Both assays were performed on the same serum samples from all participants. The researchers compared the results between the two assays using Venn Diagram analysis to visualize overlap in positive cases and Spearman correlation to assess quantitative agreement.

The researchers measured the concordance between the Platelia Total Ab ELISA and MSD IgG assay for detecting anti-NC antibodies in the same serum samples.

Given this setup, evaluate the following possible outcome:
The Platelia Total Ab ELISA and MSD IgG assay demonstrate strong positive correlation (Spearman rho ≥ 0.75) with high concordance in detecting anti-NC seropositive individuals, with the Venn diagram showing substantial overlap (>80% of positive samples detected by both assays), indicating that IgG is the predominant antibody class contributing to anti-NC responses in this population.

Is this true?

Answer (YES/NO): NO